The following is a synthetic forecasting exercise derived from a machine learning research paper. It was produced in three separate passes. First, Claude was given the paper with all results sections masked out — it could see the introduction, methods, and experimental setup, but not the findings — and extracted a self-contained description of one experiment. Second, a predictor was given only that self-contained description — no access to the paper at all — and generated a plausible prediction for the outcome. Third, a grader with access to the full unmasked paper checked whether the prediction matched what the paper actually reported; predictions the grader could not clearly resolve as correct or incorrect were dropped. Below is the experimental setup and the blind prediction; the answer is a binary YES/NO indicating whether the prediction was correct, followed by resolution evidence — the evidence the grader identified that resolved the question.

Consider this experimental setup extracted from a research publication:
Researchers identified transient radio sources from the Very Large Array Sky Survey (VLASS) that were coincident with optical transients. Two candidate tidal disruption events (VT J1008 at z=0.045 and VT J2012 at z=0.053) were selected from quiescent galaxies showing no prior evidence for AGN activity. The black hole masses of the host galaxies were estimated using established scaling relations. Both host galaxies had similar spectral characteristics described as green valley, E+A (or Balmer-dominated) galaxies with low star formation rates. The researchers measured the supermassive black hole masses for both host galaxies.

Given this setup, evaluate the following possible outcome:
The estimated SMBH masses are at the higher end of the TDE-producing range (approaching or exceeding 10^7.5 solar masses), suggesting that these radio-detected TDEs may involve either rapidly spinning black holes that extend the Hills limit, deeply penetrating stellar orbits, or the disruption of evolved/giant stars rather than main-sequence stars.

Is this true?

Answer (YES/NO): NO